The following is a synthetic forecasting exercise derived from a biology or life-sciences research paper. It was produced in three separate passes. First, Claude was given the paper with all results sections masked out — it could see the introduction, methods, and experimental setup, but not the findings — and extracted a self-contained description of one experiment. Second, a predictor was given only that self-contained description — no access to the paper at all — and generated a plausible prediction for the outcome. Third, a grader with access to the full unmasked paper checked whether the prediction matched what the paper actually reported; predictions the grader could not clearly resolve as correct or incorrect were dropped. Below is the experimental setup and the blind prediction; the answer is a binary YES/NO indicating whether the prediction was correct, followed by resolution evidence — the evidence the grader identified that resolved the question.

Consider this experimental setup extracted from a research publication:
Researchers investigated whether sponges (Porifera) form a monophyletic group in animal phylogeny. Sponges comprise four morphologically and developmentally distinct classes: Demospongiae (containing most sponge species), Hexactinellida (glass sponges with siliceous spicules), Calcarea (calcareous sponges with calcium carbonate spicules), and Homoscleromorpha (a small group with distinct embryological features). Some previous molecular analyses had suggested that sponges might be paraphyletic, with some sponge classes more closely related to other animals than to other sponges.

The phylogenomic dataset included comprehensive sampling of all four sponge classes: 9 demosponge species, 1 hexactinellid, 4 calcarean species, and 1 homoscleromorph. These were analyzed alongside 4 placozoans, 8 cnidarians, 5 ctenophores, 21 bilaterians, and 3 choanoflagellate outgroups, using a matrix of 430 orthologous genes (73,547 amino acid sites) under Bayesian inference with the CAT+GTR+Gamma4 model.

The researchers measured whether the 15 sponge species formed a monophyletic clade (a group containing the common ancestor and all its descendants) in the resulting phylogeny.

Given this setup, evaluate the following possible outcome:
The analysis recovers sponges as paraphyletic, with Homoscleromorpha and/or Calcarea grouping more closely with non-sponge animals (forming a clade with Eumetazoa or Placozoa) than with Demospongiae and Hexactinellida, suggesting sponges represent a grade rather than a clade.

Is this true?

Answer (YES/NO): NO